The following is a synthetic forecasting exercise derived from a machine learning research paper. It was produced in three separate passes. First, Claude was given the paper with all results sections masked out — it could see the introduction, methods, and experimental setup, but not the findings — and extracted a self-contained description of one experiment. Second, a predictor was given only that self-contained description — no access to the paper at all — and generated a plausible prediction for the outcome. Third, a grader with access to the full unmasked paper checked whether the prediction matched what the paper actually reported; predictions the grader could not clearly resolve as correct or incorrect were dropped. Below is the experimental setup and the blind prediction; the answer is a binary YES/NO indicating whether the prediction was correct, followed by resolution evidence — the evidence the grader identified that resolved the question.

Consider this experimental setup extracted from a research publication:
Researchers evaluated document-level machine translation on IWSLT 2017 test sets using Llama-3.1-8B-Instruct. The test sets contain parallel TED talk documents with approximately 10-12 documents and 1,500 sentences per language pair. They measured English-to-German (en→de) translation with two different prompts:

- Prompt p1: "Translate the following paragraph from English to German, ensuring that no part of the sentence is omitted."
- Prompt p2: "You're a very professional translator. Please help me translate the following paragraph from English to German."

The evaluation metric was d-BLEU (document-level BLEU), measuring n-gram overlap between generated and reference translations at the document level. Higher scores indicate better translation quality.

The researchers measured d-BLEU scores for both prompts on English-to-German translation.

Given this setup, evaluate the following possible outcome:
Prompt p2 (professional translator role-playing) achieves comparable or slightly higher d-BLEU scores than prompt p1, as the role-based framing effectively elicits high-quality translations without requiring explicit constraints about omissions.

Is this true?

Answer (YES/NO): NO